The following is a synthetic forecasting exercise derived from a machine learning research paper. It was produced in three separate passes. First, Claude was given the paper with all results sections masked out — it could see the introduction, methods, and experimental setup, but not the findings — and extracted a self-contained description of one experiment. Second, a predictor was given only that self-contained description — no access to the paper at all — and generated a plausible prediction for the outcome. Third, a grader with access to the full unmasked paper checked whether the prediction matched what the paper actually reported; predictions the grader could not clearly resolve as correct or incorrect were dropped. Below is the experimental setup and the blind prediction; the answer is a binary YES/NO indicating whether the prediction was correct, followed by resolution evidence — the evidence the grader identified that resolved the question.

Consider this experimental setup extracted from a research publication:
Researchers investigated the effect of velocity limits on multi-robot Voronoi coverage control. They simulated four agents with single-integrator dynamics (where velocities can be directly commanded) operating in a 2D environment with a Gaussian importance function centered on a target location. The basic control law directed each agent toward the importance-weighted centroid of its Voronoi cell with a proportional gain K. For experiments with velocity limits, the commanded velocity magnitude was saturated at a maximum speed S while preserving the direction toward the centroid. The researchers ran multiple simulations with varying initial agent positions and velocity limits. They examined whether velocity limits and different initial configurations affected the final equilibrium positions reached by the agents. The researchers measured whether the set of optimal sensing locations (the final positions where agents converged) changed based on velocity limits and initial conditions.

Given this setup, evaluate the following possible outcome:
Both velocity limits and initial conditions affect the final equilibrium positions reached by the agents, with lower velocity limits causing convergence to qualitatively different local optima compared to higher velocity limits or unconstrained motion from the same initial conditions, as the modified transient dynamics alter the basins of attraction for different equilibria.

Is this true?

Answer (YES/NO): NO